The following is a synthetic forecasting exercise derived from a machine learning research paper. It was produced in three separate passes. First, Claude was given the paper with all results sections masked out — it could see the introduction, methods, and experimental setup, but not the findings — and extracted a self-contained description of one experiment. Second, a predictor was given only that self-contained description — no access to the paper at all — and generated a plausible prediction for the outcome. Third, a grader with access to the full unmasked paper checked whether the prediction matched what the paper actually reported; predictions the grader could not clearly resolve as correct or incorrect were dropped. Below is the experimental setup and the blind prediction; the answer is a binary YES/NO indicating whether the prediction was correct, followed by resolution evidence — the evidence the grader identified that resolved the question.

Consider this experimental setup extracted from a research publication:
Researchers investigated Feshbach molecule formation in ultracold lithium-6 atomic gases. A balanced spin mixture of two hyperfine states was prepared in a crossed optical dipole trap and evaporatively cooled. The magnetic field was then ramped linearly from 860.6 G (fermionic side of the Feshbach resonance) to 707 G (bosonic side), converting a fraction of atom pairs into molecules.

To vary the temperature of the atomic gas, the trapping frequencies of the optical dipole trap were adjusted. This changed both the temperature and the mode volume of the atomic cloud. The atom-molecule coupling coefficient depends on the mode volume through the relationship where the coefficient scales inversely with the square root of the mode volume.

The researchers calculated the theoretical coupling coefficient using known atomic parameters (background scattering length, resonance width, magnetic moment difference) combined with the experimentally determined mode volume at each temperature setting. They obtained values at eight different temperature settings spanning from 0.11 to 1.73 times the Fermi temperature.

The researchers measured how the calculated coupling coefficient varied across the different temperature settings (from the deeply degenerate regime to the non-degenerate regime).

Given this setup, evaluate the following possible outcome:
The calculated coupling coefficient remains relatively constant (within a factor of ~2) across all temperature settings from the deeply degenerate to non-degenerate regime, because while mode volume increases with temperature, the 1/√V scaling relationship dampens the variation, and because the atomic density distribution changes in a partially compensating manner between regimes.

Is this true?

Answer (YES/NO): YES